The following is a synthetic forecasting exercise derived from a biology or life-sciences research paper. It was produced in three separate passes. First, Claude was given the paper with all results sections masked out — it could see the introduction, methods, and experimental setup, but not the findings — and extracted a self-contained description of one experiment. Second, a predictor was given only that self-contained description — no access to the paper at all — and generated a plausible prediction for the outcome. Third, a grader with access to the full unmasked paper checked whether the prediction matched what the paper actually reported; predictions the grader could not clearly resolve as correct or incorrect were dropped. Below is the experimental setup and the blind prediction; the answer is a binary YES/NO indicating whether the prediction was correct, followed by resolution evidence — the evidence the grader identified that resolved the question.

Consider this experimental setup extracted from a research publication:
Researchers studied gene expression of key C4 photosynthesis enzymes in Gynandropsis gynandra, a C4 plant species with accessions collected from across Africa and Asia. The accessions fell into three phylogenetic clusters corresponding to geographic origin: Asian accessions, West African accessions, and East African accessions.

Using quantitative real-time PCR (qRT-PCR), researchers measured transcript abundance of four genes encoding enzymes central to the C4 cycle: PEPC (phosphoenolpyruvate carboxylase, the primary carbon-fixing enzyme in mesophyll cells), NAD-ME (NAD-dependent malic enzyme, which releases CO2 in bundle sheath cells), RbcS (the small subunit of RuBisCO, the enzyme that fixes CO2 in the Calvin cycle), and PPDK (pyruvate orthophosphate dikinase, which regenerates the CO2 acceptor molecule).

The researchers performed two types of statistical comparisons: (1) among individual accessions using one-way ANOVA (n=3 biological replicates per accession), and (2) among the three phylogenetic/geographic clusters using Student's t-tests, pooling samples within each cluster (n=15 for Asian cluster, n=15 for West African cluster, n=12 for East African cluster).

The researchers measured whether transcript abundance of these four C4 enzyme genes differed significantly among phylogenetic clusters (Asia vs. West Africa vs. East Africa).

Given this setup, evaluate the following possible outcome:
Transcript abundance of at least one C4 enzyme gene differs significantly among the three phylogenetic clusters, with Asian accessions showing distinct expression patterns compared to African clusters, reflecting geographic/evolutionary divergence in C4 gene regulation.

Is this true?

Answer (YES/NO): NO